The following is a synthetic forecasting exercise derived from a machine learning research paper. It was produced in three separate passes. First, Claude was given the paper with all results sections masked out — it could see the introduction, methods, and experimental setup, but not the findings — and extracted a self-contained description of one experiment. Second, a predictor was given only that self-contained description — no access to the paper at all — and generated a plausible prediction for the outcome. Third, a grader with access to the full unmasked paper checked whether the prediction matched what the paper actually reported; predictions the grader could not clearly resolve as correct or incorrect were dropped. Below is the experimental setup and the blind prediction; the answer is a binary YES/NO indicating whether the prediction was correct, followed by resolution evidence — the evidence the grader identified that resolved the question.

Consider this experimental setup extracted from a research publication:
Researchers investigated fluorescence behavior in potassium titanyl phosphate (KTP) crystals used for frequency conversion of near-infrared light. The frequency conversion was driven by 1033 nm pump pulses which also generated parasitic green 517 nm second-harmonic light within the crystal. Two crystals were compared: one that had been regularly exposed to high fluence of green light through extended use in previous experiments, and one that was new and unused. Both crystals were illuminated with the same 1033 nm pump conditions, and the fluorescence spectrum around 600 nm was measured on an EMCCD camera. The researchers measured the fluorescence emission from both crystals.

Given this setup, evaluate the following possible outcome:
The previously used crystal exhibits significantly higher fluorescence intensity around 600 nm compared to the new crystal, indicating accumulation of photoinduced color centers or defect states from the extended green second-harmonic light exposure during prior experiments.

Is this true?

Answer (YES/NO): YES